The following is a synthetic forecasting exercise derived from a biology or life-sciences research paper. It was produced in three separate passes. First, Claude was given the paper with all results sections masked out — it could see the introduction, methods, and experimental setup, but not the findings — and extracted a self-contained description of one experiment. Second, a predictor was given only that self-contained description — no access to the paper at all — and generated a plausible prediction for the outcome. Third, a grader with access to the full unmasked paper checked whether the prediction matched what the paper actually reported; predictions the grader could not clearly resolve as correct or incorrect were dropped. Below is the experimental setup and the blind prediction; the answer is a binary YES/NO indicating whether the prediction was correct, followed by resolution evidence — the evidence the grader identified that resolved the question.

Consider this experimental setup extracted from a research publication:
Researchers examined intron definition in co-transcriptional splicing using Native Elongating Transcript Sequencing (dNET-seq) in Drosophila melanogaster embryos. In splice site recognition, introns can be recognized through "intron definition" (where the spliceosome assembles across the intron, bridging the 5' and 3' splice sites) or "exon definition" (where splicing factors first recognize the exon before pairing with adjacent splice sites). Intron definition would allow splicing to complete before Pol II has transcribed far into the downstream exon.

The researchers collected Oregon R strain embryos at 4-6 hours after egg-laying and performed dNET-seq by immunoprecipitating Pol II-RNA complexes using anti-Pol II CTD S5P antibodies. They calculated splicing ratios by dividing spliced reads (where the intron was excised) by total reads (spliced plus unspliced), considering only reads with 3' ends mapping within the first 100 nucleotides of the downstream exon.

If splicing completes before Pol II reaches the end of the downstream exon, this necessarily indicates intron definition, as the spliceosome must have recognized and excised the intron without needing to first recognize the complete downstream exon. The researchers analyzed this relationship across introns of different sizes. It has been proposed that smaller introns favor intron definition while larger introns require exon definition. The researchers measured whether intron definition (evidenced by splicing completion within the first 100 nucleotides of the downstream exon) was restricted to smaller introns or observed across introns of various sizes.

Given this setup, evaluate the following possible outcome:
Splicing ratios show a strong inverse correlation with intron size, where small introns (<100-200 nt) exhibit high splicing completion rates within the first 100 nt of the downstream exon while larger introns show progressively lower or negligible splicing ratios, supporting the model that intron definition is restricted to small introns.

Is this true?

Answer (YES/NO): NO